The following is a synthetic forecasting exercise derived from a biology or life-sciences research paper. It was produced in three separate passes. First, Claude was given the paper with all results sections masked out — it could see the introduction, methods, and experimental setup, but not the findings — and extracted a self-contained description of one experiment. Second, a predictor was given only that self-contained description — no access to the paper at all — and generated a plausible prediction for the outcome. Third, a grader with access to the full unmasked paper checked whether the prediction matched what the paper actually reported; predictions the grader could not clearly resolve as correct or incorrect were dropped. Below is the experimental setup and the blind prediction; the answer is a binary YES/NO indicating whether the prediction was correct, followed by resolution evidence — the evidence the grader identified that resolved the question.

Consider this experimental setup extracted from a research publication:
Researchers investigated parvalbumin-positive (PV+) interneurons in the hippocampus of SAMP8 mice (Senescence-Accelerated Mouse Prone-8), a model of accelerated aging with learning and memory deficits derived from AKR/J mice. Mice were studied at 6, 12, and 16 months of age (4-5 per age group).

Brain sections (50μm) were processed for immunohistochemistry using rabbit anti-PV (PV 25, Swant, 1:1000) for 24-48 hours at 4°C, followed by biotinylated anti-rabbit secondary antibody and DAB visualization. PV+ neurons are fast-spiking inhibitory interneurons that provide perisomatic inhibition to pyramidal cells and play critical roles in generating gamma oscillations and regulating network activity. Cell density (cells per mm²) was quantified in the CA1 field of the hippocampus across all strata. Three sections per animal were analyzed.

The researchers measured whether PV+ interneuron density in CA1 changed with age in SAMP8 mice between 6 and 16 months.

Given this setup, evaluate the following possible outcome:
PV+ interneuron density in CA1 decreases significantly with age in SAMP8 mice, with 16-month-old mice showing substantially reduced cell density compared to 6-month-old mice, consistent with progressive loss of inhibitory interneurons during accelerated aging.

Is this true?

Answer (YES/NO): NO